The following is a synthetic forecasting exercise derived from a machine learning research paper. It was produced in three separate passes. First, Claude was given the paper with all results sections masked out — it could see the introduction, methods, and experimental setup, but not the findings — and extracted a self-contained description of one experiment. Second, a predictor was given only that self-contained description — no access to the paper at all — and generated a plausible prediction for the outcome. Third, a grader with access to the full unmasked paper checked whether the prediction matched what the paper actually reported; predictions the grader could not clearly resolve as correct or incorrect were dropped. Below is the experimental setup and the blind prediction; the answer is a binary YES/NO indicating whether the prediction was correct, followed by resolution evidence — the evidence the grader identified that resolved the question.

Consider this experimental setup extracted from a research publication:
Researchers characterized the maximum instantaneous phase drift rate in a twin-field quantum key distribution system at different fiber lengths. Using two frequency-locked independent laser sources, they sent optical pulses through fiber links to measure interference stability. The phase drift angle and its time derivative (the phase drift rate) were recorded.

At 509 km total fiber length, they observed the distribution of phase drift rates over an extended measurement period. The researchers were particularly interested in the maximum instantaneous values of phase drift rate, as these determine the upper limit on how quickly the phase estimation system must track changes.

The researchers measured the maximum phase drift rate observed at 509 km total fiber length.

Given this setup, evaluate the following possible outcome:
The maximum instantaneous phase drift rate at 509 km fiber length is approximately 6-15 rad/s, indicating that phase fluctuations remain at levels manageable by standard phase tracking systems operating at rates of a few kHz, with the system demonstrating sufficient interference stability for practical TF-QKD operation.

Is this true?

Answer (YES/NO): NO